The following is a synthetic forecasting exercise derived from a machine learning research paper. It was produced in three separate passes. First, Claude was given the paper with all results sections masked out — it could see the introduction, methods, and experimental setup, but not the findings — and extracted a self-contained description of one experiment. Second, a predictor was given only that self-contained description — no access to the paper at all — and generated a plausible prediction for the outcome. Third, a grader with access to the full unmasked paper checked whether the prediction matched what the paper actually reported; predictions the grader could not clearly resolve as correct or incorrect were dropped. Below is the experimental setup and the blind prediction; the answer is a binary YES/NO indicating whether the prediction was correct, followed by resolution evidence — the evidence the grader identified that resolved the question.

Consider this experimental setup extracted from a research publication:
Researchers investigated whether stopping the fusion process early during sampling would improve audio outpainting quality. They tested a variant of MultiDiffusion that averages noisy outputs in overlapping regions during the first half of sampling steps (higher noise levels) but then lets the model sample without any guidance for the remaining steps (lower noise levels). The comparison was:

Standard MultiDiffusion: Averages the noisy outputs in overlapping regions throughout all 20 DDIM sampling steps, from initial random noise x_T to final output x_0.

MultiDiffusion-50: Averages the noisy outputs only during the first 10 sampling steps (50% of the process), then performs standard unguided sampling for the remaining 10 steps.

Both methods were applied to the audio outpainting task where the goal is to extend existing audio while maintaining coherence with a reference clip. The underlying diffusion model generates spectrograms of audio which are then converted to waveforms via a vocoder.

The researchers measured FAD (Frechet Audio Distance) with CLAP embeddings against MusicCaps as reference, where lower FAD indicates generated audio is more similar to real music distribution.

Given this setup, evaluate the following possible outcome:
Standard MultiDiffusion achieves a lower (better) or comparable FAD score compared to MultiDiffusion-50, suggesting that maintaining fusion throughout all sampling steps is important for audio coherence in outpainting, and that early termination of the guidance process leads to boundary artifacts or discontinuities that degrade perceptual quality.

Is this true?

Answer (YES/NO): NO